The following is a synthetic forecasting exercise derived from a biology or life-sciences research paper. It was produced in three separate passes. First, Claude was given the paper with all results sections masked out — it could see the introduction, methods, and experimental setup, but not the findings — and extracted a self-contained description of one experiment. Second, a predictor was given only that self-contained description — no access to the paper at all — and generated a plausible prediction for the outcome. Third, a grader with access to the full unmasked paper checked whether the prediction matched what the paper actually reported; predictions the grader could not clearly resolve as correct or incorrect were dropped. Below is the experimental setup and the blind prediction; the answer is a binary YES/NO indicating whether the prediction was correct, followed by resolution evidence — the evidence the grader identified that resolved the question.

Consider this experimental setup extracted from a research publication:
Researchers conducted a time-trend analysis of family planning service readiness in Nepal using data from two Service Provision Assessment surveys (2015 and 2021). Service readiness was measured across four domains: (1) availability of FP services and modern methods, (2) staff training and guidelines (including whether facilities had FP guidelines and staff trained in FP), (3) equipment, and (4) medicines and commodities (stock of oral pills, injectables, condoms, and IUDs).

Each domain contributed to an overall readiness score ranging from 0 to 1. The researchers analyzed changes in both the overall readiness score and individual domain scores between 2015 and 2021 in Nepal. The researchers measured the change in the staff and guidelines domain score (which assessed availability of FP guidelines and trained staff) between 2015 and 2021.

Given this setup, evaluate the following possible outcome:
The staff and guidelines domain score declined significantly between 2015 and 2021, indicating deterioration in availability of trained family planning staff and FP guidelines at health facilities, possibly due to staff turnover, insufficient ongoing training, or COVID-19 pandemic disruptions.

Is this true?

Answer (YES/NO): YES